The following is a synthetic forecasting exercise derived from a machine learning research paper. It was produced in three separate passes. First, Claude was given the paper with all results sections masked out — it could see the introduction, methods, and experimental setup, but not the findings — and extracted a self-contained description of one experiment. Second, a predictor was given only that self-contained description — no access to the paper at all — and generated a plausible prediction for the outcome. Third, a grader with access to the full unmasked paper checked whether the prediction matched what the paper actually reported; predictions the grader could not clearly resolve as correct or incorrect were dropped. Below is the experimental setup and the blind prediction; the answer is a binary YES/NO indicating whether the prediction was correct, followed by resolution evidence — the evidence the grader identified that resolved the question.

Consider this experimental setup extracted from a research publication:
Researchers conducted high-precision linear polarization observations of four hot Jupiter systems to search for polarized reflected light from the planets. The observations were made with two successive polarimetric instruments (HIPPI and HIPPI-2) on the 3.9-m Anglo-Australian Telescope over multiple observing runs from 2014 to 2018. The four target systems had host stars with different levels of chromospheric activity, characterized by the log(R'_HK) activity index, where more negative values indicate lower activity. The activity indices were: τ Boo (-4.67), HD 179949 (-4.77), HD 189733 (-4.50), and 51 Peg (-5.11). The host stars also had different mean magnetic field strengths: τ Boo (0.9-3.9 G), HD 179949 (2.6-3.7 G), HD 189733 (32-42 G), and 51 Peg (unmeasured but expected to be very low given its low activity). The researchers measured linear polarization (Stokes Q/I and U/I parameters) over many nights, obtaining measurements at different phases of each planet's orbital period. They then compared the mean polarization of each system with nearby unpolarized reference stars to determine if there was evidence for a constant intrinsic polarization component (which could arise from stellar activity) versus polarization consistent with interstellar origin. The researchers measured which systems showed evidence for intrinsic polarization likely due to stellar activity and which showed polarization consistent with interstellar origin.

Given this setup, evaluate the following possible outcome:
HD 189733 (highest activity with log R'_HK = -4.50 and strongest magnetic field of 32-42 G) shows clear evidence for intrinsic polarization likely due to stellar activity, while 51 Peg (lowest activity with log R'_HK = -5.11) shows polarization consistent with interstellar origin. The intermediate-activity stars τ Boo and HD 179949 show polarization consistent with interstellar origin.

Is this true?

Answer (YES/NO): NO